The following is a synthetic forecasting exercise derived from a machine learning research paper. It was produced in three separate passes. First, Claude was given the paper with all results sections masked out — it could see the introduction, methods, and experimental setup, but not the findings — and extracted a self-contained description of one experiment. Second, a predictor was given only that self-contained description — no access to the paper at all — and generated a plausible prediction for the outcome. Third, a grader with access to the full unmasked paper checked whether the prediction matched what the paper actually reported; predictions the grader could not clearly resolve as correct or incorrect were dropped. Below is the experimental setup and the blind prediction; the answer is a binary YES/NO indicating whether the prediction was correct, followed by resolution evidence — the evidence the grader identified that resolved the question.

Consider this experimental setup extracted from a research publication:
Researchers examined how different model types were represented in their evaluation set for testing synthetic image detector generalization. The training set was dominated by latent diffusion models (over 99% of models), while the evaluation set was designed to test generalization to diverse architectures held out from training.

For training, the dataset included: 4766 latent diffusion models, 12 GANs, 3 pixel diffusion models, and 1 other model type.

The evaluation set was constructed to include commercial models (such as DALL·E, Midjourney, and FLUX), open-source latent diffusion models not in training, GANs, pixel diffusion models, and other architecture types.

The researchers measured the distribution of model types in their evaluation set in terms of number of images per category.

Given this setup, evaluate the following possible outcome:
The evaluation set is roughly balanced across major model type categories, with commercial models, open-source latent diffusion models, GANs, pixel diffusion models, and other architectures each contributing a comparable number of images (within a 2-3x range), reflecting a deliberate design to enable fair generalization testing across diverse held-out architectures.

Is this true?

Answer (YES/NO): NO